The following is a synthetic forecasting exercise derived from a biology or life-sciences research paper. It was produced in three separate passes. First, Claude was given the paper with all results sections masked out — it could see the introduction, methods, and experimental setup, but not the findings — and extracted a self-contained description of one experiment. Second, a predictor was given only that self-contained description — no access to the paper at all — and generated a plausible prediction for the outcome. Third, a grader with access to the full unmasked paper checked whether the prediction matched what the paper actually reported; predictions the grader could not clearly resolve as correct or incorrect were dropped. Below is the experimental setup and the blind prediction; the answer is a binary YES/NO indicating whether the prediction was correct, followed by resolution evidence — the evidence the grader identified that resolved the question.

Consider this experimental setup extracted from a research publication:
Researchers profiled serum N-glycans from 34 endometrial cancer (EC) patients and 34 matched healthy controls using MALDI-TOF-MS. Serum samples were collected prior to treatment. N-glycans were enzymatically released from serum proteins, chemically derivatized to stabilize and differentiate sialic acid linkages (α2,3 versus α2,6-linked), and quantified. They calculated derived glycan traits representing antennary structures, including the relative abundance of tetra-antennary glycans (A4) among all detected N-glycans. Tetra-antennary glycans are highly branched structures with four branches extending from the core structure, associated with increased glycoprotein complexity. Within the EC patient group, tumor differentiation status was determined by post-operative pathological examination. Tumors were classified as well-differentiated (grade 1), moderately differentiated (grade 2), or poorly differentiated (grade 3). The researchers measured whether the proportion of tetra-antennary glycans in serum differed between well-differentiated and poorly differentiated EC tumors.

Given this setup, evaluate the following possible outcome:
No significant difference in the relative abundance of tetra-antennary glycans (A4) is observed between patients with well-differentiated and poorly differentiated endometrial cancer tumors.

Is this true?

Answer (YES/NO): YES